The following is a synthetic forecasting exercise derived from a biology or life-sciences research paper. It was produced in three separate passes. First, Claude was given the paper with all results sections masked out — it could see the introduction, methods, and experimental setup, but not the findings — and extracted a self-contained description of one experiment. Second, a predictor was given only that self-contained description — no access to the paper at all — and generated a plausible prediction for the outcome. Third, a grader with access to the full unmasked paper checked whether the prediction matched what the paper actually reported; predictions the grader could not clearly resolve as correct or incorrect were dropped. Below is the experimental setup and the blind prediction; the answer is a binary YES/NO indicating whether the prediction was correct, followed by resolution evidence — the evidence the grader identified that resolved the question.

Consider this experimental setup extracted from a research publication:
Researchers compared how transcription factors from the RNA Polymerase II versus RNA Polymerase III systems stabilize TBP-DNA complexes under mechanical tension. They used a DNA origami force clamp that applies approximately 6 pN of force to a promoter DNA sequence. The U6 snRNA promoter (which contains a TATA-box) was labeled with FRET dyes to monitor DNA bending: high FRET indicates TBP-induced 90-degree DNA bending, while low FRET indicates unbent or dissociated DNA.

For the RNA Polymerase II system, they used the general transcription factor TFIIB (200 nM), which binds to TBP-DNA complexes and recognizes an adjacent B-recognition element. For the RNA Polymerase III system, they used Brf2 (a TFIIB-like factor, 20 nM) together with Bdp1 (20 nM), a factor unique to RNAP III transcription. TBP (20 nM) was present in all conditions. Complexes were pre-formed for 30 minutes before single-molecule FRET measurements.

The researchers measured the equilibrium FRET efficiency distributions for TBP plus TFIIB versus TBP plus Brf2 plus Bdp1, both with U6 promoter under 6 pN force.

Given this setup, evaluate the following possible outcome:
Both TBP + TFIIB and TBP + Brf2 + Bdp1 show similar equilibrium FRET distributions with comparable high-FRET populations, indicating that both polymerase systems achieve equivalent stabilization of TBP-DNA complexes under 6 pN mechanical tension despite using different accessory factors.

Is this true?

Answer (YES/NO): NO